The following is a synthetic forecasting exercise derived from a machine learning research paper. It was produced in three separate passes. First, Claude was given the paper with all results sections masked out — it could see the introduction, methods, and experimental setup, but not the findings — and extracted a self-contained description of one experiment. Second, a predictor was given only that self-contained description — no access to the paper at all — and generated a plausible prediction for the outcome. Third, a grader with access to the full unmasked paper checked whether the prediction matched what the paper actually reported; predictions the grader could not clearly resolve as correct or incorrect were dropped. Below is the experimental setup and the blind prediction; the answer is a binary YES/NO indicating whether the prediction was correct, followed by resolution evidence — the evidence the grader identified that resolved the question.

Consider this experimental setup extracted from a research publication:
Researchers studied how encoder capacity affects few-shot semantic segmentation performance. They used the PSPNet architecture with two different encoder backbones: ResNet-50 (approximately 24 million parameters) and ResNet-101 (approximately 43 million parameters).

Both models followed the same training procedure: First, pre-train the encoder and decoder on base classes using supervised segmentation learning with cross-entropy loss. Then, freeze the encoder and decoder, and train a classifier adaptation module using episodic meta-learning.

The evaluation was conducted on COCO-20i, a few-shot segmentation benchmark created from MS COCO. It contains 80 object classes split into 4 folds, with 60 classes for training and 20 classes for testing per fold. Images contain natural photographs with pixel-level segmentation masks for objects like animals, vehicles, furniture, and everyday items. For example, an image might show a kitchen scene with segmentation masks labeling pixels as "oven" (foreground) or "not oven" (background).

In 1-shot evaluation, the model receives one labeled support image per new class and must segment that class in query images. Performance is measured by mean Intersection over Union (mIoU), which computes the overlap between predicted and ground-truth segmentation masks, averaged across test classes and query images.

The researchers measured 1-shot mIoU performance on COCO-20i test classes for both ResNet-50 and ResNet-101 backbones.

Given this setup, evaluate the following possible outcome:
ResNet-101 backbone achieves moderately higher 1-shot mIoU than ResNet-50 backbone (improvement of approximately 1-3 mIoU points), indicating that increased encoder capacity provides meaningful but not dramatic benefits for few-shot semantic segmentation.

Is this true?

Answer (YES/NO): NO